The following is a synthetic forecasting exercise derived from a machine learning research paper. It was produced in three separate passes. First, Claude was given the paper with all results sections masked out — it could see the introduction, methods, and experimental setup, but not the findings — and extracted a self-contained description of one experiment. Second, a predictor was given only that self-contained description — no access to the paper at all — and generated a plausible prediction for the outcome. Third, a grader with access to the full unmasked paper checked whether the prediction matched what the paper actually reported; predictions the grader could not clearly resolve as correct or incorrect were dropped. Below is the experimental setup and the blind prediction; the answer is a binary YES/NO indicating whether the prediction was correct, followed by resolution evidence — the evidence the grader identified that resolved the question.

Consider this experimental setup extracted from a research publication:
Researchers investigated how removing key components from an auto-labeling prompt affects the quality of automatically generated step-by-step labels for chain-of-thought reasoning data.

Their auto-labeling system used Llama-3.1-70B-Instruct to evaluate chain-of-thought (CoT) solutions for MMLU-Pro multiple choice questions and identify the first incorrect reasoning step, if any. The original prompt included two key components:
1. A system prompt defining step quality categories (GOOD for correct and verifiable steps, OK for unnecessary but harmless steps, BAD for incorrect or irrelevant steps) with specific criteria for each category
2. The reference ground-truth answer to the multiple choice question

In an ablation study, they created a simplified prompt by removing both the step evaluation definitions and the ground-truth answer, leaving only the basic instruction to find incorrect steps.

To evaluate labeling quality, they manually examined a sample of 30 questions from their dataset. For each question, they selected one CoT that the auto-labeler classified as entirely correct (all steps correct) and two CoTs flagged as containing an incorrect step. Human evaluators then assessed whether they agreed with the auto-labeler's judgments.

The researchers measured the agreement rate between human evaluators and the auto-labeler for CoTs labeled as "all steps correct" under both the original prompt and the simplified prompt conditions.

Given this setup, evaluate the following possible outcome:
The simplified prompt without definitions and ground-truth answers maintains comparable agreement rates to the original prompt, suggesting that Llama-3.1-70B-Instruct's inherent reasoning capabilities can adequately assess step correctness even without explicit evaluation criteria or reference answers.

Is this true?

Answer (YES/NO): NO